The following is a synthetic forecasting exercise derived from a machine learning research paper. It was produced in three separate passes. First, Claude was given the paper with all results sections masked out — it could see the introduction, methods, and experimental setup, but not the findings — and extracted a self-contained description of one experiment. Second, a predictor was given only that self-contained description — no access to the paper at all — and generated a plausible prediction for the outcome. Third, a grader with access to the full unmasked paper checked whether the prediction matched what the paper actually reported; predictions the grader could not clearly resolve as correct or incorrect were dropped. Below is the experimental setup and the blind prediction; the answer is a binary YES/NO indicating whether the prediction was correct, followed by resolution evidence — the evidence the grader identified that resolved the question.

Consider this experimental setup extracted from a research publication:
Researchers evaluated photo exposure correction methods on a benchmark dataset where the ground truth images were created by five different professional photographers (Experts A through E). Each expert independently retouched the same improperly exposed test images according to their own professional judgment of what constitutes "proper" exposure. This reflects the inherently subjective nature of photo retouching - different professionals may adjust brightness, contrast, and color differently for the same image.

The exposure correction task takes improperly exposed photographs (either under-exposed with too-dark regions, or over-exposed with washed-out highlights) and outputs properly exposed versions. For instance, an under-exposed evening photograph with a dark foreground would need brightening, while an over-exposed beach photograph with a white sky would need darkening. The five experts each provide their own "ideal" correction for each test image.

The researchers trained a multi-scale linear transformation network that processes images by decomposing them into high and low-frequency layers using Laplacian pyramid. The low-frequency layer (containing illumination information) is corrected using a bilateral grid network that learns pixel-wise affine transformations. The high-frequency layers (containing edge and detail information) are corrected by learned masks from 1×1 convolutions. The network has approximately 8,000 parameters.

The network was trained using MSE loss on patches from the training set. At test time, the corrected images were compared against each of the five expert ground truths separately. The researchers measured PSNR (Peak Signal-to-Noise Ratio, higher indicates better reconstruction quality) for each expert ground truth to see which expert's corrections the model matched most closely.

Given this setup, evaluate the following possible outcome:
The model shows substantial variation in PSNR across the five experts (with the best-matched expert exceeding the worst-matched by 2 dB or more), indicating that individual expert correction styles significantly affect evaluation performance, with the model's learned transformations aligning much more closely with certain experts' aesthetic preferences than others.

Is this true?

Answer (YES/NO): YES